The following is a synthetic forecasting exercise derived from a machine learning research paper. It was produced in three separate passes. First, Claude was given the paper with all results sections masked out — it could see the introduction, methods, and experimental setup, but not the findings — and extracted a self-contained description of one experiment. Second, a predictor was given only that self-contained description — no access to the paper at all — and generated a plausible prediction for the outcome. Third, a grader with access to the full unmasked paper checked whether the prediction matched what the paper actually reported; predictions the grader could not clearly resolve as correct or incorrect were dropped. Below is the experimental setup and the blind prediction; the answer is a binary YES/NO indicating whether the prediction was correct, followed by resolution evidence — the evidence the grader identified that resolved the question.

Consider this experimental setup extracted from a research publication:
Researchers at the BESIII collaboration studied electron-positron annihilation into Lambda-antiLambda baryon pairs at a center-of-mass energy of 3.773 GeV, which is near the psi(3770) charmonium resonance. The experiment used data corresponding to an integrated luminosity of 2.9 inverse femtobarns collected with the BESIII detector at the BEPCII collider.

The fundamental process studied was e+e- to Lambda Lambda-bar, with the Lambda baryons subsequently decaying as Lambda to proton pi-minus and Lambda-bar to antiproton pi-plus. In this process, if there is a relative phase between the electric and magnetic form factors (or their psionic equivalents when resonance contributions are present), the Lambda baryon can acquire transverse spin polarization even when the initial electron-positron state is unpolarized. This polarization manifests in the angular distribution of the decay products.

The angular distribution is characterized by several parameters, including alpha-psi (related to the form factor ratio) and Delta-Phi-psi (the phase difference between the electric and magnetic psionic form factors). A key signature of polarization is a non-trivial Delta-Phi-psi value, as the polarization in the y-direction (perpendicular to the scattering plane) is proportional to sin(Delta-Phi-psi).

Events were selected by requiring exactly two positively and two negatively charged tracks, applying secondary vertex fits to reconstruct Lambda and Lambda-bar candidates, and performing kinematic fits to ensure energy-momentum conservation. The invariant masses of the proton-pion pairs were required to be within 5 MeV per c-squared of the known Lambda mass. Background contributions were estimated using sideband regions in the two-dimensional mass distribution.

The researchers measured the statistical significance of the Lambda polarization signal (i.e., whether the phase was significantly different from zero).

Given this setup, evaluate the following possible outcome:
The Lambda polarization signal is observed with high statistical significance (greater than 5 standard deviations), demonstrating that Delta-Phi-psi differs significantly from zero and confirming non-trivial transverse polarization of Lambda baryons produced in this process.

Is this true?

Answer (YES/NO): NO